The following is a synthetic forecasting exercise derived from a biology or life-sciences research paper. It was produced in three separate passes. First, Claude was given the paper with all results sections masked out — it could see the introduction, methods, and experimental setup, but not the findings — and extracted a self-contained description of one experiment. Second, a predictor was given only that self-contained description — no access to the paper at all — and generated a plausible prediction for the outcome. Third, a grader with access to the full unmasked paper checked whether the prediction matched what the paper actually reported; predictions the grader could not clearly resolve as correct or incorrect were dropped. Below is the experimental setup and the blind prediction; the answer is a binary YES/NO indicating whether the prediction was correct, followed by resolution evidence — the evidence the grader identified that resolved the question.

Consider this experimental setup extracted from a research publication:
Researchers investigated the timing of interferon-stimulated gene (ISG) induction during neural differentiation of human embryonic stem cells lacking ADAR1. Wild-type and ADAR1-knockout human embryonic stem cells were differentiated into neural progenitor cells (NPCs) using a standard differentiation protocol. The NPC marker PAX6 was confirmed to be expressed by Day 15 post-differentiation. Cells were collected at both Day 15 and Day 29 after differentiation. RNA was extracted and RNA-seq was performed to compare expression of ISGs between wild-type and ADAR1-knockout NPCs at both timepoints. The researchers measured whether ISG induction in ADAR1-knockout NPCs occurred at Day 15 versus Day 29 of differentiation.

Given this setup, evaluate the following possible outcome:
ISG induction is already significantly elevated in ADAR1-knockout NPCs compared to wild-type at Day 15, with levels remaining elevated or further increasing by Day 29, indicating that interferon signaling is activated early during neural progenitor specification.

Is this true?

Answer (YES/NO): NO